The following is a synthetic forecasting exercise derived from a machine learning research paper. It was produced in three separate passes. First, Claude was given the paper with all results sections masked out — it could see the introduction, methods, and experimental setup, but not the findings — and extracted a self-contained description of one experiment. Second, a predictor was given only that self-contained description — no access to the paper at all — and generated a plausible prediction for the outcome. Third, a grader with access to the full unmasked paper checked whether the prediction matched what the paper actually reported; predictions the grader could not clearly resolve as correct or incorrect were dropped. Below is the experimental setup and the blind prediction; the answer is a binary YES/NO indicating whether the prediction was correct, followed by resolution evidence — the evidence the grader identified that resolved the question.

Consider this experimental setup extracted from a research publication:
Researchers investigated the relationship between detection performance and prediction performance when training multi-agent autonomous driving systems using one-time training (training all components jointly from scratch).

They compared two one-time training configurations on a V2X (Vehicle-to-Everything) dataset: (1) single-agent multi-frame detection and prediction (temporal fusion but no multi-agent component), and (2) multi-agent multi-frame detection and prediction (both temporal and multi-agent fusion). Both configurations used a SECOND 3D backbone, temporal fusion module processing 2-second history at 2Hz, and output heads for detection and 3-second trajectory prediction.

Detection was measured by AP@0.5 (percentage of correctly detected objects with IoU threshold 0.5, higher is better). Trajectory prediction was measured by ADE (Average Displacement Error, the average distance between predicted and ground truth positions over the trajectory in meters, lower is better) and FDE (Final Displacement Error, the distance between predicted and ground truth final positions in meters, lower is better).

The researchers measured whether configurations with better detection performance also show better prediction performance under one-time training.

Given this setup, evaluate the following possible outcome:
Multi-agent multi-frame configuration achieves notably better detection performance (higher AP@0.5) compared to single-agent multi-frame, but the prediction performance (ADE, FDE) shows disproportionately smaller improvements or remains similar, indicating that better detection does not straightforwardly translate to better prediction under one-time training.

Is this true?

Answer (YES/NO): NO